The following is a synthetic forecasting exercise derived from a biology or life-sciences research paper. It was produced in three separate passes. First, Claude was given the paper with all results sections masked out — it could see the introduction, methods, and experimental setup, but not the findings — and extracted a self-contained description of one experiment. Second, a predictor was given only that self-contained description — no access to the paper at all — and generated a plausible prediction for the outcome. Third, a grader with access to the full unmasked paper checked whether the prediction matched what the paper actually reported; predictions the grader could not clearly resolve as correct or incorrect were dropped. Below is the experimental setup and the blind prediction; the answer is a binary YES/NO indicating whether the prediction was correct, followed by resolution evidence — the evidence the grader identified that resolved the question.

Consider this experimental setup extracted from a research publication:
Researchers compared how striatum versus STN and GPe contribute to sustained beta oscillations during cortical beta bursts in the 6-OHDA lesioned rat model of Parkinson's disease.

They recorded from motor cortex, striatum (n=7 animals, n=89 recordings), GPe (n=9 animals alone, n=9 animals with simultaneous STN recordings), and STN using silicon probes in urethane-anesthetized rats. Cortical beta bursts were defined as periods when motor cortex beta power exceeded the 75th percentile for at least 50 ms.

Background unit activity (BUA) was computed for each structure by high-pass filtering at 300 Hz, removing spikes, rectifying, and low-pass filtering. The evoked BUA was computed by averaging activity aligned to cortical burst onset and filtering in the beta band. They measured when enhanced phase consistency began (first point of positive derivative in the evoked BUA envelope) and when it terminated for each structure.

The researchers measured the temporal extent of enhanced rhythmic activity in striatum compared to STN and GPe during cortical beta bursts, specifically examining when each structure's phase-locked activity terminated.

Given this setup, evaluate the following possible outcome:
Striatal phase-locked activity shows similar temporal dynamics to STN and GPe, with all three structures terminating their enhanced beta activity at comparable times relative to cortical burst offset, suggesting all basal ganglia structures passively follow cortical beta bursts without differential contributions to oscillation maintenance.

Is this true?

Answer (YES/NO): NO